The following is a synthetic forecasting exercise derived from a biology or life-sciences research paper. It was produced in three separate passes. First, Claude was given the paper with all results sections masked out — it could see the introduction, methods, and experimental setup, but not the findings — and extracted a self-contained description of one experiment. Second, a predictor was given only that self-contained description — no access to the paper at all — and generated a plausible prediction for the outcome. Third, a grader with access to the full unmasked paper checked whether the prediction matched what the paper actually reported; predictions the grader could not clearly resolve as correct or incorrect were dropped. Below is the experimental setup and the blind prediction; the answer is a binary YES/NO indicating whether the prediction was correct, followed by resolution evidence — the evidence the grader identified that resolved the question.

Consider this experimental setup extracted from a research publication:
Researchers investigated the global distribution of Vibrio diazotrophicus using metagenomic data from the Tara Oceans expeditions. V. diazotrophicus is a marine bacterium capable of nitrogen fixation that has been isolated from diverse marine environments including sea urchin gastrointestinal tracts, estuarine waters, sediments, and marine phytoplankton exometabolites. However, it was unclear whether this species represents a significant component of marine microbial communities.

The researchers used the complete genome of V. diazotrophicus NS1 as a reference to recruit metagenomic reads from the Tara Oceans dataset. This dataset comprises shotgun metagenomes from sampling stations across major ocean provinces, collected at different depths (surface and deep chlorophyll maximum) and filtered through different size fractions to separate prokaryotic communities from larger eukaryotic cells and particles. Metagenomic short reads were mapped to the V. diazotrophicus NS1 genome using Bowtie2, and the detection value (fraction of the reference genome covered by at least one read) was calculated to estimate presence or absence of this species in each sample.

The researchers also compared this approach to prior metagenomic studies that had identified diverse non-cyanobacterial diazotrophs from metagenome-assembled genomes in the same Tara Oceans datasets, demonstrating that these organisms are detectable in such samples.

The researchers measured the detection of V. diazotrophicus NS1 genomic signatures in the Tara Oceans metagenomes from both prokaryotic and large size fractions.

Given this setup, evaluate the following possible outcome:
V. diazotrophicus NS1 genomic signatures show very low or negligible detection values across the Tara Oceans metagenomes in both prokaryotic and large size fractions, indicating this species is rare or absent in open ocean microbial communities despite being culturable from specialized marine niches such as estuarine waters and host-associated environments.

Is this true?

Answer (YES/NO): YES